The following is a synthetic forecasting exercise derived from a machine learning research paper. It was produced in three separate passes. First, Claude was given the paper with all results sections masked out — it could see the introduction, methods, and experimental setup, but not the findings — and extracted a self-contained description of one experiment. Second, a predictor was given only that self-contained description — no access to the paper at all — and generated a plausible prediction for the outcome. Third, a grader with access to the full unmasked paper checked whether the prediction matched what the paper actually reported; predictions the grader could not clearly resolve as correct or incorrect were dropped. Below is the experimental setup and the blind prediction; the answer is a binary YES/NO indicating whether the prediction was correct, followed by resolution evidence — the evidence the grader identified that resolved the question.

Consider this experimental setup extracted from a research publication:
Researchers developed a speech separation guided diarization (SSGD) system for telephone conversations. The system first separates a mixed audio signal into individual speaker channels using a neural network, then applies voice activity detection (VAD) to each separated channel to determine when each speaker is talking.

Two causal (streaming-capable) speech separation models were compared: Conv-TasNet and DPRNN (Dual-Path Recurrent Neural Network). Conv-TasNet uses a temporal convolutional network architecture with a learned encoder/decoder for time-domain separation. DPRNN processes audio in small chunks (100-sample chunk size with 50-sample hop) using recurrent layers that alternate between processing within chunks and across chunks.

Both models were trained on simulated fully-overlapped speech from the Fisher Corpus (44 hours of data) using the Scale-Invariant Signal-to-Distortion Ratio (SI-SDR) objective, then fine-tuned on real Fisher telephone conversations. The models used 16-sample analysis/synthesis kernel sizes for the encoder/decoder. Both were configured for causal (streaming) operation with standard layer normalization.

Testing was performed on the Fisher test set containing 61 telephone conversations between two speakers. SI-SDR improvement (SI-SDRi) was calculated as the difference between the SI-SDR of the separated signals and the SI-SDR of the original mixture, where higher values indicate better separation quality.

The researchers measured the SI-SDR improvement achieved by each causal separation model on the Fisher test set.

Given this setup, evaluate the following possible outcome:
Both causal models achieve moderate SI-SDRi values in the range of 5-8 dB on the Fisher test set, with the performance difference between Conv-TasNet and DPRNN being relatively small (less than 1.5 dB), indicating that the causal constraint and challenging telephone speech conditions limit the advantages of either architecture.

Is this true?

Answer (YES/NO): NO